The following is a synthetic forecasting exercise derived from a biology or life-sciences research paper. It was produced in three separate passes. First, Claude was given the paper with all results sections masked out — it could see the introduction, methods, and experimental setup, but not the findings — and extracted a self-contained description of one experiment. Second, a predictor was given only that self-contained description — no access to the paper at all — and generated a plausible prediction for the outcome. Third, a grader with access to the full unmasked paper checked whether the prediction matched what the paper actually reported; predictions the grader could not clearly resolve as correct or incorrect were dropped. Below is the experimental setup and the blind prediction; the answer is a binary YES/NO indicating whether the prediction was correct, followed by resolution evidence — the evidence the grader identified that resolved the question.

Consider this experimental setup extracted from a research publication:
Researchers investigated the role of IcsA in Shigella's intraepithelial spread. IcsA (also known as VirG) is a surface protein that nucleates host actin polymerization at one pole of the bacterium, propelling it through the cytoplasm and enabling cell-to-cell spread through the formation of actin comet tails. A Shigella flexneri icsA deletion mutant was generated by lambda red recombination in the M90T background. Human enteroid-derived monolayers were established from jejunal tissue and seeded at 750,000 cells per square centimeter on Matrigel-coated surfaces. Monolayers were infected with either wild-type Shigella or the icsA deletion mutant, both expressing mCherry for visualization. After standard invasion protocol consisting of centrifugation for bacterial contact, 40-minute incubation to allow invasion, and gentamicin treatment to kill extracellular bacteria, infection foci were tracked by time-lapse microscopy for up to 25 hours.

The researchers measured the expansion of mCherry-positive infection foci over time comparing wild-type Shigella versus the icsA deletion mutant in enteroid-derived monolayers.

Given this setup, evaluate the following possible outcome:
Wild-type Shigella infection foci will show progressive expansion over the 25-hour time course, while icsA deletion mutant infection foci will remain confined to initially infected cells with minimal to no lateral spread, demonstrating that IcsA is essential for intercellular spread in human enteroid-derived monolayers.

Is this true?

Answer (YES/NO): YES